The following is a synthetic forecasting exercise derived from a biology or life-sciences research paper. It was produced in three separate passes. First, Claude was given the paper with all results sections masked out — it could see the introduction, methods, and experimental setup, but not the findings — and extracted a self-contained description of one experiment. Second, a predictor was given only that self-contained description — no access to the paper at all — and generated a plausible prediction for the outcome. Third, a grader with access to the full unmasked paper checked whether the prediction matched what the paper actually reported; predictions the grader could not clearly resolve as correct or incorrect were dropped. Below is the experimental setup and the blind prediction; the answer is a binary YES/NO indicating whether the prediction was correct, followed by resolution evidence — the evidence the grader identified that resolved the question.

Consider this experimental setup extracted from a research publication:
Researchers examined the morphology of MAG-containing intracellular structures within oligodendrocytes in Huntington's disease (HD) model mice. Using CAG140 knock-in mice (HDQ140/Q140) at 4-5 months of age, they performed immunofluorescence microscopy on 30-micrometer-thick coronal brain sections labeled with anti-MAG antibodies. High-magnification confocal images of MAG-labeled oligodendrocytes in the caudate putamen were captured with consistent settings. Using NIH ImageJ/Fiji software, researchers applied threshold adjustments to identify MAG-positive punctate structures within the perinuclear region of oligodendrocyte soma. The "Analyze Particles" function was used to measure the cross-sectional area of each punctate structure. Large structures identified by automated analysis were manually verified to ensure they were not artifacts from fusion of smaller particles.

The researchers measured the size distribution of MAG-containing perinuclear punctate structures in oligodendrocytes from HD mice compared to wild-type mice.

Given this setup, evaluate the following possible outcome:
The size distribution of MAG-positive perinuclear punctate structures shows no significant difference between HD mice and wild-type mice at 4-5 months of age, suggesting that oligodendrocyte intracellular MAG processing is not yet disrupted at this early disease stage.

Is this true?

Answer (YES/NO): NO